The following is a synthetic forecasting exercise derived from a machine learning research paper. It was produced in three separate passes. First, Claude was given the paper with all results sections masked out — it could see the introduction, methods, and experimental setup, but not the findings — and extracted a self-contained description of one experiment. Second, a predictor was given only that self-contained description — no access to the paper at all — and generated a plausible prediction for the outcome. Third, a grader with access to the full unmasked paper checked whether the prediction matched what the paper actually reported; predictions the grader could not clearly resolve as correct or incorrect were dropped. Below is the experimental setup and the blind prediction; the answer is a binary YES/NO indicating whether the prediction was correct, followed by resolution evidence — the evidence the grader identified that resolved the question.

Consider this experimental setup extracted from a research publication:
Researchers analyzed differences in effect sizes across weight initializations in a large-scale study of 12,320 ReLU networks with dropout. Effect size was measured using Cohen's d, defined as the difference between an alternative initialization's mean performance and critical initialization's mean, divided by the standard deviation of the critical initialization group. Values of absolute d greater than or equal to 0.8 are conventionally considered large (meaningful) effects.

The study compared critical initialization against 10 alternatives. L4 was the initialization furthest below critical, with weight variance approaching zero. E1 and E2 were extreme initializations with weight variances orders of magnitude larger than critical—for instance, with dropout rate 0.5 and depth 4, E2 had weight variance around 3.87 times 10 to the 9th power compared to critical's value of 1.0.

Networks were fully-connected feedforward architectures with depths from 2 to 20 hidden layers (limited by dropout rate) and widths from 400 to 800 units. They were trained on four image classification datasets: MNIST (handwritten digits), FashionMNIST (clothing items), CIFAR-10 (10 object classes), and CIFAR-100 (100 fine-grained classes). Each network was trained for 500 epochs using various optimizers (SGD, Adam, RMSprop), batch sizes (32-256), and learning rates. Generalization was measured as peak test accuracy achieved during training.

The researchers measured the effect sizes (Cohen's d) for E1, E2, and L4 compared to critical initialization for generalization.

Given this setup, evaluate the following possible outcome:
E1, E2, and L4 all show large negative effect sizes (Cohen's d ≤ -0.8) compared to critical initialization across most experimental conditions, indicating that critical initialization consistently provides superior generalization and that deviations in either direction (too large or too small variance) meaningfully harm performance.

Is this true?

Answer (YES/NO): NO